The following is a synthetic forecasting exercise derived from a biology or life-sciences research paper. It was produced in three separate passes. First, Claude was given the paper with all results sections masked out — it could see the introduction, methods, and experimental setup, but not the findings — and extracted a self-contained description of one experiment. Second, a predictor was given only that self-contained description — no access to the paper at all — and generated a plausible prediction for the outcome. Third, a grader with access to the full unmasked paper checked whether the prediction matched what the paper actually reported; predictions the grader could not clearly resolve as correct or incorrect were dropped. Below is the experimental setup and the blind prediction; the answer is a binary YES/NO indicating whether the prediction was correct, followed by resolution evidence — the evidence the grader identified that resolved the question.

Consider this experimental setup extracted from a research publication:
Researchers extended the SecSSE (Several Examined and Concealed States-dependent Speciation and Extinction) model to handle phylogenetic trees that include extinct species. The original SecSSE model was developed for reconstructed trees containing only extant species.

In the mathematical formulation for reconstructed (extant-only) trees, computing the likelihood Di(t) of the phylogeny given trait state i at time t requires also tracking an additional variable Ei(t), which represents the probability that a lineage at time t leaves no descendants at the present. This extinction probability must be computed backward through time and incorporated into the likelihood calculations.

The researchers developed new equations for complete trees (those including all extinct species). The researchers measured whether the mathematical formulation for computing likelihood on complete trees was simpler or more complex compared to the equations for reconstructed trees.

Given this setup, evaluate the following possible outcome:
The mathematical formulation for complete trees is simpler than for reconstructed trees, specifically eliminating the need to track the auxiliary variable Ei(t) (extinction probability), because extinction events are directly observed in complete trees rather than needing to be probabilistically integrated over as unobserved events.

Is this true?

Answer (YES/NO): YES